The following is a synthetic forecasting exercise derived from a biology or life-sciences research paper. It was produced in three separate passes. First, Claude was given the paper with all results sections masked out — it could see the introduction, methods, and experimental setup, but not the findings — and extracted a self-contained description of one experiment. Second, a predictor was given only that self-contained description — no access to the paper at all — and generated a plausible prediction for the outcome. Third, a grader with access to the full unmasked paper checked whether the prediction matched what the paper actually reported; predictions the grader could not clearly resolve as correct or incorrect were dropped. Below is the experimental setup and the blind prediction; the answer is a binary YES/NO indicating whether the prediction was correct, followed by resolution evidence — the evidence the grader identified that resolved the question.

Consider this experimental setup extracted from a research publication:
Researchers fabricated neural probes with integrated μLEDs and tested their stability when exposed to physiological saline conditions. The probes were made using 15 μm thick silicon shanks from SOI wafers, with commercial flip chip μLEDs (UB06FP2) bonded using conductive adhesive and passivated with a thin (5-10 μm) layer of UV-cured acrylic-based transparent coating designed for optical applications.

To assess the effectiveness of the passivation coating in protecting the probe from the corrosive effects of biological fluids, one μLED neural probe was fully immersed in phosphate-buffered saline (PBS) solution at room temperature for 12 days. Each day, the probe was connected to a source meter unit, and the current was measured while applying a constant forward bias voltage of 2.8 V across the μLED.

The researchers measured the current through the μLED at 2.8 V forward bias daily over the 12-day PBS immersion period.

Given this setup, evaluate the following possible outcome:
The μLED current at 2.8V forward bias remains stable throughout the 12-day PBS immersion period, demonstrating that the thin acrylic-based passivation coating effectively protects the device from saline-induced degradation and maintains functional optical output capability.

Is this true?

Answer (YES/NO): YES